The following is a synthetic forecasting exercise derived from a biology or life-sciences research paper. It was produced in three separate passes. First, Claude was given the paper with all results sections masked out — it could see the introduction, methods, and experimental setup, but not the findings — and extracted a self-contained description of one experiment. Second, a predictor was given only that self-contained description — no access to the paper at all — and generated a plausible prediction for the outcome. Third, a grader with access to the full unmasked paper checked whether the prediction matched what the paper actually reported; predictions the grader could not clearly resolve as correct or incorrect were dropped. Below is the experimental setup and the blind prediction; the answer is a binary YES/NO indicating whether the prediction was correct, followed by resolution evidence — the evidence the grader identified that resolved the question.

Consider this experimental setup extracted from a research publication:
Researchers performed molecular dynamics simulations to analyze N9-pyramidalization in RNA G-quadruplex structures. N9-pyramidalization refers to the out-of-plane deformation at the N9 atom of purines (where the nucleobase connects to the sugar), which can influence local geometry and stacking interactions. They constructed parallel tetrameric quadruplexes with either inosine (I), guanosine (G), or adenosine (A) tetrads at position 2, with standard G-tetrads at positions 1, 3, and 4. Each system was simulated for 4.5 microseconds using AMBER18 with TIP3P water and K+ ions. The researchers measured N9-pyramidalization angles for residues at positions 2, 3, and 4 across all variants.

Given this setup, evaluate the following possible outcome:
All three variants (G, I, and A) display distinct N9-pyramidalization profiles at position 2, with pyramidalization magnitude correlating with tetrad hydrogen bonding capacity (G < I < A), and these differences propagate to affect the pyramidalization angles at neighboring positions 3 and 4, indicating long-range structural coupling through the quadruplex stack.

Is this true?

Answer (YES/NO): NO